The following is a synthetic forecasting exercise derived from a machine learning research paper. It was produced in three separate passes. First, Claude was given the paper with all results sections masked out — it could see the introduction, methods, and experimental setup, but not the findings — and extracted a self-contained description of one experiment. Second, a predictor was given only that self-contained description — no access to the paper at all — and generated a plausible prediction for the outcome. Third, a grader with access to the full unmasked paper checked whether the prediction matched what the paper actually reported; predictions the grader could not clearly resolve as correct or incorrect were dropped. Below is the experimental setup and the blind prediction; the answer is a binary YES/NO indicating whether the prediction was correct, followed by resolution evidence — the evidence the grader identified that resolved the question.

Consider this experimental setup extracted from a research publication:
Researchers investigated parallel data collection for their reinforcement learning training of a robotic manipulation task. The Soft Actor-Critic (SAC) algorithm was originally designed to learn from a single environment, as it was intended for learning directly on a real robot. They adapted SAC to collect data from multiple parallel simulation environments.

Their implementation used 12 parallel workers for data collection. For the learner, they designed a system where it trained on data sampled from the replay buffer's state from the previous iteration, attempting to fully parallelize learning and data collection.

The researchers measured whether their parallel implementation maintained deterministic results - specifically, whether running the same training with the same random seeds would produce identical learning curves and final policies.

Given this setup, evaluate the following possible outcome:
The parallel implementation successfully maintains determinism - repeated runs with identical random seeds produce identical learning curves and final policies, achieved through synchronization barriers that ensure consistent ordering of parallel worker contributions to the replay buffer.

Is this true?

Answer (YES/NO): NO